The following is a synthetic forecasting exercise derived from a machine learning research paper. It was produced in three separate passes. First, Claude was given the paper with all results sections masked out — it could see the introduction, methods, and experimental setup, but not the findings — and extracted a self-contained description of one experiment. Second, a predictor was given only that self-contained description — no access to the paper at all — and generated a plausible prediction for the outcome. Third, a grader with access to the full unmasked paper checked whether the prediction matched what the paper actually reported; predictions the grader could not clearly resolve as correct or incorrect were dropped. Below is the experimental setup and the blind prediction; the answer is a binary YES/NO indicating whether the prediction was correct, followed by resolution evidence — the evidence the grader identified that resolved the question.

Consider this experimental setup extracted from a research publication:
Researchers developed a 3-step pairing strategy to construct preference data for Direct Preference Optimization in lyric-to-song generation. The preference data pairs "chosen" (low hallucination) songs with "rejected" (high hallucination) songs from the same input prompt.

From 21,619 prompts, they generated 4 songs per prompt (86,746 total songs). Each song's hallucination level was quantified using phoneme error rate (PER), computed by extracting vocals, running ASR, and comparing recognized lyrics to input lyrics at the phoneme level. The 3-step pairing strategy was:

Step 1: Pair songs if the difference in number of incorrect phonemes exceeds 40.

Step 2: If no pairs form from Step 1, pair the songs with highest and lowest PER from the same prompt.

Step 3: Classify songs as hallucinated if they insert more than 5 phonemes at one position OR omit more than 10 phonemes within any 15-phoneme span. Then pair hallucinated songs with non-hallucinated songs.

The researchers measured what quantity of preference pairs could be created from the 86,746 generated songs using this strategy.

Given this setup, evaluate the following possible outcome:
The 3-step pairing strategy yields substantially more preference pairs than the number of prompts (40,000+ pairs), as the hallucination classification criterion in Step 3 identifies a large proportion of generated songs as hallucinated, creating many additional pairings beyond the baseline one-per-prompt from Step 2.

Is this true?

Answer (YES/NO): NO